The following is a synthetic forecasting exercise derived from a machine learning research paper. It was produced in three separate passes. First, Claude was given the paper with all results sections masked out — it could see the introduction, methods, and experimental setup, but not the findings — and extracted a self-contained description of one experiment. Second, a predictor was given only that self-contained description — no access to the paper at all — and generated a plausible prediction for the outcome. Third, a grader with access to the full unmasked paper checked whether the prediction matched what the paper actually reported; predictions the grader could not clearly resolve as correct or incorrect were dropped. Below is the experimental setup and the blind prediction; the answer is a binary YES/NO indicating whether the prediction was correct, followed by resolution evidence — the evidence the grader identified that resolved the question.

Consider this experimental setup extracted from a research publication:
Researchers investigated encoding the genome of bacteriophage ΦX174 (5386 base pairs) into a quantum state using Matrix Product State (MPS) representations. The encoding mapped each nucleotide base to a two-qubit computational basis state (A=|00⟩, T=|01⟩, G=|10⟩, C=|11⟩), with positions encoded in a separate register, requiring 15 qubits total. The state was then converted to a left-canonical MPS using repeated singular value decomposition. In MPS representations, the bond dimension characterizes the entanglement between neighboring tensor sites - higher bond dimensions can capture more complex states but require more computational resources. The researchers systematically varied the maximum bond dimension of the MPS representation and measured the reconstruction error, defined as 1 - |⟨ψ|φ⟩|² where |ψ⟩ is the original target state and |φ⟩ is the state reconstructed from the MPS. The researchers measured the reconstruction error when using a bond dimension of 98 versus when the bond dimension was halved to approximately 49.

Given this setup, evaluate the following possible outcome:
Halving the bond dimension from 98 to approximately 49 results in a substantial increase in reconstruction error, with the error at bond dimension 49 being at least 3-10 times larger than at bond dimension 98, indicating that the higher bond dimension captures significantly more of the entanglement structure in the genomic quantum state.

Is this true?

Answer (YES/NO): NO